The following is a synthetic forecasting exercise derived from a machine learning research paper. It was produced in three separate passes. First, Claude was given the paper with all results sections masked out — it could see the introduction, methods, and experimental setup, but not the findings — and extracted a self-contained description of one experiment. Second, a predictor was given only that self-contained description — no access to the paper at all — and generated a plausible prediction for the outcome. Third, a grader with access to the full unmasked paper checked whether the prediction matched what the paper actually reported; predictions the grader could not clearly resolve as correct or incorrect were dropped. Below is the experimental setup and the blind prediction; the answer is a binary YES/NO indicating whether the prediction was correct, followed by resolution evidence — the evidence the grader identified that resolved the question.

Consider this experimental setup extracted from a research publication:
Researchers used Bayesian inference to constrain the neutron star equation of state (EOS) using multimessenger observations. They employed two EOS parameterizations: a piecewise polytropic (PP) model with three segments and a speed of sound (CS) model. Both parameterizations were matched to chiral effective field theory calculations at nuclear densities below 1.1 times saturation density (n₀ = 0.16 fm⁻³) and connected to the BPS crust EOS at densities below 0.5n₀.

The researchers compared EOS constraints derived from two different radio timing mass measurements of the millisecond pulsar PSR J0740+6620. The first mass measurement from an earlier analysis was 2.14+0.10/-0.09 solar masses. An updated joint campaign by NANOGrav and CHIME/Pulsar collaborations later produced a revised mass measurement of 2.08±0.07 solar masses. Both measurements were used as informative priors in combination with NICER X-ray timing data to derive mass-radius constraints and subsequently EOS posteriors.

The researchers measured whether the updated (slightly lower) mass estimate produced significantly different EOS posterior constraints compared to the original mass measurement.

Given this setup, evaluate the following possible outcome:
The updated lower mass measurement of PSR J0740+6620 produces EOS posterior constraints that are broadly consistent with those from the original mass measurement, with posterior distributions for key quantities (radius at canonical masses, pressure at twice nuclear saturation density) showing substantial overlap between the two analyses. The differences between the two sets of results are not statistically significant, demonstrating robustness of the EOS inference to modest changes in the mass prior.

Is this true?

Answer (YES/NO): YES